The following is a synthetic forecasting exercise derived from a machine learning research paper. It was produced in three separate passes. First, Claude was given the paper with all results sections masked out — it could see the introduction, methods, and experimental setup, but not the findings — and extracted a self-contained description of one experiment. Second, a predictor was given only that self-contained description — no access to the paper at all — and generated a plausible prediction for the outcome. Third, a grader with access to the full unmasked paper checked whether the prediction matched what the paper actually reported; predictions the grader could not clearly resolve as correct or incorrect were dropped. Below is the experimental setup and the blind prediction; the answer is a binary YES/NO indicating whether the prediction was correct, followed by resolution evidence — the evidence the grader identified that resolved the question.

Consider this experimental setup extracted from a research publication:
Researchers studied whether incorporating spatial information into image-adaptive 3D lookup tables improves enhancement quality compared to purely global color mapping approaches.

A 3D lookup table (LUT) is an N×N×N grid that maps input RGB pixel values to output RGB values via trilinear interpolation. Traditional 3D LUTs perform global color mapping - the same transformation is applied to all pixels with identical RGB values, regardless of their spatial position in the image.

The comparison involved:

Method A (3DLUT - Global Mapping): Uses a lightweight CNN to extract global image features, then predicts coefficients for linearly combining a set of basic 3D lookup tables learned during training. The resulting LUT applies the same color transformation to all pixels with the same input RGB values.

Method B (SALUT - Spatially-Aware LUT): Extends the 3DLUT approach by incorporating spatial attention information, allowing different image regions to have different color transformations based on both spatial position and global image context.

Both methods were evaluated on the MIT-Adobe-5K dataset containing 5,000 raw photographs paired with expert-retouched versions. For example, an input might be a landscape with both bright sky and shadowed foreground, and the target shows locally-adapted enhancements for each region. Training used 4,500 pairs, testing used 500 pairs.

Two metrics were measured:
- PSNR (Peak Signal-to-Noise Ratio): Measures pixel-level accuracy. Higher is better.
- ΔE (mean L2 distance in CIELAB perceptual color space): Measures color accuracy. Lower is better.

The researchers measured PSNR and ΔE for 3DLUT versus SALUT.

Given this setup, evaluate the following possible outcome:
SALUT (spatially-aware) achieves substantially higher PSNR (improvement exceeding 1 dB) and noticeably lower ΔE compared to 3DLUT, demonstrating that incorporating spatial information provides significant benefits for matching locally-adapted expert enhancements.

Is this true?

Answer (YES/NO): NO